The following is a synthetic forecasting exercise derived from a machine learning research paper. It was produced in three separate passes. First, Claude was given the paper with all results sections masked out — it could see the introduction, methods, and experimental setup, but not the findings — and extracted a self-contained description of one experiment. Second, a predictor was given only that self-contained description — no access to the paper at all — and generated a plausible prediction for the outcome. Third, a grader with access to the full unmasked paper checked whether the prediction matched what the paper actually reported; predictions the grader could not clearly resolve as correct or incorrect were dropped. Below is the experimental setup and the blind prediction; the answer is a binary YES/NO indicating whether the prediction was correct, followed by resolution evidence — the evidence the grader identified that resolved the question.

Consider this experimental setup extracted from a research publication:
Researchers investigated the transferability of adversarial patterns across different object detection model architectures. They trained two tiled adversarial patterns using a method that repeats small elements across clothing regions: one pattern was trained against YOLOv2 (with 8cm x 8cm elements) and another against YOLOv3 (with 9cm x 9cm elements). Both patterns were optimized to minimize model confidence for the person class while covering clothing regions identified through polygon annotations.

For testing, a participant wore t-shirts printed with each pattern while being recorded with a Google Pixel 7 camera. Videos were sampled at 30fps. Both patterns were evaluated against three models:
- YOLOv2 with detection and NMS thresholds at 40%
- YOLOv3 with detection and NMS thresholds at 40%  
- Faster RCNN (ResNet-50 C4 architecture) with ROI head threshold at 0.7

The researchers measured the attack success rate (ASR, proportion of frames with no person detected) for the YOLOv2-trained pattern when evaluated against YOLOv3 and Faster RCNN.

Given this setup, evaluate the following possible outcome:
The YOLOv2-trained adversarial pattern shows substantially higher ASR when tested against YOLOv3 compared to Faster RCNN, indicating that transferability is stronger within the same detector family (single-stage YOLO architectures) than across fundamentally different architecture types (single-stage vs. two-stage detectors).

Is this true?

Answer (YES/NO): NO